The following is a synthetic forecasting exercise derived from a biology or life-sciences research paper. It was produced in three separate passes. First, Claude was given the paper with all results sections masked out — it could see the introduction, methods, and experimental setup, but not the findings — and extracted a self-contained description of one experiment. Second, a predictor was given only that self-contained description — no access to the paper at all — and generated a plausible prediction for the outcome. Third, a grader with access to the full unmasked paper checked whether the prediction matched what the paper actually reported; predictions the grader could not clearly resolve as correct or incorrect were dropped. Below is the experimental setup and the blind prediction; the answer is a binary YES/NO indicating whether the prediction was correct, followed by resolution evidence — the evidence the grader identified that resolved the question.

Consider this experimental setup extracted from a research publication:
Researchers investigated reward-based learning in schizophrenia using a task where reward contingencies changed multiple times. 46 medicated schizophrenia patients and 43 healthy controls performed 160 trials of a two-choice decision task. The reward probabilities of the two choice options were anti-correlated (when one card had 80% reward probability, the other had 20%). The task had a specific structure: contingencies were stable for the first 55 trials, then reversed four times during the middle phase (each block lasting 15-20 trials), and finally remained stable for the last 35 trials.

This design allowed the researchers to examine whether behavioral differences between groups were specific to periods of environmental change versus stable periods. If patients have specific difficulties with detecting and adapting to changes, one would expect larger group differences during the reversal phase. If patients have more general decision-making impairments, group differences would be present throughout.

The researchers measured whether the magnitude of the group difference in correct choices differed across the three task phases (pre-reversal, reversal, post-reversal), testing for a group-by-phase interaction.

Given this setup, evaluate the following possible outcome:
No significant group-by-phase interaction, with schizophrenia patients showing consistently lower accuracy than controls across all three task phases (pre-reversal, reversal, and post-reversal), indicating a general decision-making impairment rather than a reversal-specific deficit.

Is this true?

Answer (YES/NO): YES